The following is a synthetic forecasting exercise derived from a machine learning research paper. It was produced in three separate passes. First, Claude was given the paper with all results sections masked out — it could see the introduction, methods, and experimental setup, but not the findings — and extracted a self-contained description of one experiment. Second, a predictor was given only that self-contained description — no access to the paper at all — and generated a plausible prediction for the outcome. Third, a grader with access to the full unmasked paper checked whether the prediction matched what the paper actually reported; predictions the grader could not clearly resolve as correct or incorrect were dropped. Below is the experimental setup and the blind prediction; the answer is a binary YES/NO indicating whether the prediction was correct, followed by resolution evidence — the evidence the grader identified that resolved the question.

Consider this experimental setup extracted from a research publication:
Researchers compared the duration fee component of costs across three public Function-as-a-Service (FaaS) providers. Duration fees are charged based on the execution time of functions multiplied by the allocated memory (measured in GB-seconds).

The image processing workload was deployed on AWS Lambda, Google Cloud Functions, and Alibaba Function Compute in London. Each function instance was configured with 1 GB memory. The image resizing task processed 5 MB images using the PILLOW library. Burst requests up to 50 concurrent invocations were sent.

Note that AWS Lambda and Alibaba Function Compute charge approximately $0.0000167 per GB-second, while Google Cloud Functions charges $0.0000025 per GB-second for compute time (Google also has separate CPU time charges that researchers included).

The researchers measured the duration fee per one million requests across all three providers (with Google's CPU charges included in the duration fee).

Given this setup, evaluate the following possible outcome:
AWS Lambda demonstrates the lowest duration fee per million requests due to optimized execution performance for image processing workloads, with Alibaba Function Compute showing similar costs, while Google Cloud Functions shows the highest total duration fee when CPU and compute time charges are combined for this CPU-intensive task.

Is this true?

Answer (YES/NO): NO